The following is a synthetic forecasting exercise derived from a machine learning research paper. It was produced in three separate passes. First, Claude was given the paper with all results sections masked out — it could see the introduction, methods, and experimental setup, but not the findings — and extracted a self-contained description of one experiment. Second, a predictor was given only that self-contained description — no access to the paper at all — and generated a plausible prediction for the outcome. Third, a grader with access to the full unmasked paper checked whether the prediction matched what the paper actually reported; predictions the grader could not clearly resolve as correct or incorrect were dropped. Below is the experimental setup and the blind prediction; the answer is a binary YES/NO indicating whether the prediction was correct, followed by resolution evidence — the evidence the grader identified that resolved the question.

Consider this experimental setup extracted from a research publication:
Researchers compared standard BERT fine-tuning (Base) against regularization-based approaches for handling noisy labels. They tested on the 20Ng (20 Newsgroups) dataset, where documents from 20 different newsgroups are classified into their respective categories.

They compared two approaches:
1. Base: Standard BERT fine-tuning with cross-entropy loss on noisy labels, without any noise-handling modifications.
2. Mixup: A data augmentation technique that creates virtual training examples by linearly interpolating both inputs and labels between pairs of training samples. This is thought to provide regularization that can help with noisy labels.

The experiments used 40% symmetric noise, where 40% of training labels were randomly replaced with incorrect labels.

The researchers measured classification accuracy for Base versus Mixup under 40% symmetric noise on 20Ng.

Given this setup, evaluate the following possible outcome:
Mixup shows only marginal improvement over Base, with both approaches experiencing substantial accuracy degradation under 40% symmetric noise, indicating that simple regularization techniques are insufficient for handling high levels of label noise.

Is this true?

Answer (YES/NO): NO